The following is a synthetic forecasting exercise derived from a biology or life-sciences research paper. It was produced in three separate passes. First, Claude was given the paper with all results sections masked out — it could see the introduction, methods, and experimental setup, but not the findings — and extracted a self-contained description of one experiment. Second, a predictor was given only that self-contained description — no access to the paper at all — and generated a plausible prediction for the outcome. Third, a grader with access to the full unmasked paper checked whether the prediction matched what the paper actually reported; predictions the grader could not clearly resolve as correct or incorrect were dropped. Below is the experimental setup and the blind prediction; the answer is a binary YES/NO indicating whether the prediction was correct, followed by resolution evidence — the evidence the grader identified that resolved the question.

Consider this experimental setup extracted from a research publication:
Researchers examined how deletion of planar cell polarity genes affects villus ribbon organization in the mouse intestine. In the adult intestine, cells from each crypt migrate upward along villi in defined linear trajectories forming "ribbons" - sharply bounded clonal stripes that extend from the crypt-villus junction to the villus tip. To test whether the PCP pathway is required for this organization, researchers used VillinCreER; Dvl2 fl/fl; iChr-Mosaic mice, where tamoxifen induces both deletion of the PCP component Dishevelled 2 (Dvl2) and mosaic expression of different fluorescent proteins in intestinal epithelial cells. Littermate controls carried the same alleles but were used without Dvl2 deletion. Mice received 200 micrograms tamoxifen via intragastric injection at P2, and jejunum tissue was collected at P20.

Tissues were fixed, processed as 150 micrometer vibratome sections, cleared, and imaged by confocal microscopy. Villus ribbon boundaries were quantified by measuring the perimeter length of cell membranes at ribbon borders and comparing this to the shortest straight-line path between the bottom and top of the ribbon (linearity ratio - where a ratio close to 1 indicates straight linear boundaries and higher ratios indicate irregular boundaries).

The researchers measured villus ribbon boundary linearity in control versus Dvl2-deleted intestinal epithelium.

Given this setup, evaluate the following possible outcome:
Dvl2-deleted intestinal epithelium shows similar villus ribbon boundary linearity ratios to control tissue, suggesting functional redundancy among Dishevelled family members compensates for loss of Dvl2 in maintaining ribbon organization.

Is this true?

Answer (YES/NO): NO